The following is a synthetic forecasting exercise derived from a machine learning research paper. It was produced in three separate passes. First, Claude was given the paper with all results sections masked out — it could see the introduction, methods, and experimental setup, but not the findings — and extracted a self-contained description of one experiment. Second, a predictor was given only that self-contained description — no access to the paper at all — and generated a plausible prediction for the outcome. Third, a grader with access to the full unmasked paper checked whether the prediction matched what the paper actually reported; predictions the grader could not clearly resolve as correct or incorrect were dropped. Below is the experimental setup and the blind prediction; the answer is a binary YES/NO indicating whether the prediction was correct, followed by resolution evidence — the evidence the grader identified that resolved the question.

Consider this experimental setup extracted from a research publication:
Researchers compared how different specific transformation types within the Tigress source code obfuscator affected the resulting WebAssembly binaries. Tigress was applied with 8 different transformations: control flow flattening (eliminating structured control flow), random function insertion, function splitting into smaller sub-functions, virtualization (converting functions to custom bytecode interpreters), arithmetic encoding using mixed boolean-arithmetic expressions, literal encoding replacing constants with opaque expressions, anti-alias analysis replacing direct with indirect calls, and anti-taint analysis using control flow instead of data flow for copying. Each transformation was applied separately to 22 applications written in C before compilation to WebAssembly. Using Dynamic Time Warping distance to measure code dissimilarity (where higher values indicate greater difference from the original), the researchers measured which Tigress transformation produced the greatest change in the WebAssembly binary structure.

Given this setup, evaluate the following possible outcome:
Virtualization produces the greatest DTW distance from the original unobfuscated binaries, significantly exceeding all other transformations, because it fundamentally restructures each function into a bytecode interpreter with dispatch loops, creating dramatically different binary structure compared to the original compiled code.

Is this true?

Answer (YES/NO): NO